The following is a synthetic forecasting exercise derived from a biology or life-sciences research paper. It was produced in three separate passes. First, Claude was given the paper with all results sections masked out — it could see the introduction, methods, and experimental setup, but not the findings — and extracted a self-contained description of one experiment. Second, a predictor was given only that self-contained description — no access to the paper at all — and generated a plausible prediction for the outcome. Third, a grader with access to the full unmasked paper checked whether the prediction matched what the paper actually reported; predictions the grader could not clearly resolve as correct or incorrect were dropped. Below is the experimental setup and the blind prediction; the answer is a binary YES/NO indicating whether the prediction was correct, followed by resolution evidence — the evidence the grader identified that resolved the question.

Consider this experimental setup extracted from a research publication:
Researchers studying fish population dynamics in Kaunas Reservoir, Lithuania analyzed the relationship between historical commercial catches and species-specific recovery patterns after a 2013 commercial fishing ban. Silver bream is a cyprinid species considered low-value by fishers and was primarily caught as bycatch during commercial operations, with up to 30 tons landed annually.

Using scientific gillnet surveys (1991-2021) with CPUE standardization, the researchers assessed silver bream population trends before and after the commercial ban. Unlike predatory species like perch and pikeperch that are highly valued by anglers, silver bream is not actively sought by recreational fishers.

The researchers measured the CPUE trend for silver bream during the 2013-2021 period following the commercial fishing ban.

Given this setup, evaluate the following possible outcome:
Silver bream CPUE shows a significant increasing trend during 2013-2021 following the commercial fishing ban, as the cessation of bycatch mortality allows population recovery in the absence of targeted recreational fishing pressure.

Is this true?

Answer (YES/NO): YES